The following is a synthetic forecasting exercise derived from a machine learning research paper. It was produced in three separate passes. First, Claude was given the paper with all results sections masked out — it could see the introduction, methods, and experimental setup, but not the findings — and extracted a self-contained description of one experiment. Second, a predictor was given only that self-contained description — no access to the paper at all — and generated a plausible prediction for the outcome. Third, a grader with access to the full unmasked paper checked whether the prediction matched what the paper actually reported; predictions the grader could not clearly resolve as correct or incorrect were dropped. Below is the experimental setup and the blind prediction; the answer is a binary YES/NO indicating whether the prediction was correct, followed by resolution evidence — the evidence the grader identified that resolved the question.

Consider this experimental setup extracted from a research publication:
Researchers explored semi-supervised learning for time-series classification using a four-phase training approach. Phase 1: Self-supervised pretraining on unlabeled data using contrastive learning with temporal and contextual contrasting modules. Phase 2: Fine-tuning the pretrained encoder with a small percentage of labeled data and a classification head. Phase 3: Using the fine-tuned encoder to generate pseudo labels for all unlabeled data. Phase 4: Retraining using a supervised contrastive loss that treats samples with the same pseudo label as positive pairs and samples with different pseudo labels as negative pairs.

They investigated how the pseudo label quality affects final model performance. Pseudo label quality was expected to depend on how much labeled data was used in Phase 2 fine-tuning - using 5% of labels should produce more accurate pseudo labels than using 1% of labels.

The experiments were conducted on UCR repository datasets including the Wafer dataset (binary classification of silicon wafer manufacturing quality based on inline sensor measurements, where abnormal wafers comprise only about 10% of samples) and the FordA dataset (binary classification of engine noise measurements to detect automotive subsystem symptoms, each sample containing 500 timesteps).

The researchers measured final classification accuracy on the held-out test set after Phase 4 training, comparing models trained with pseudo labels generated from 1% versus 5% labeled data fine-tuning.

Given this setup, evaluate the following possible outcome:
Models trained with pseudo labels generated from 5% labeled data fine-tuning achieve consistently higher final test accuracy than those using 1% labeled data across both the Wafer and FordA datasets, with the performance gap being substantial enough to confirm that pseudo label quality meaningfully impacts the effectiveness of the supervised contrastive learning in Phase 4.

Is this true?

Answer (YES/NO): NO